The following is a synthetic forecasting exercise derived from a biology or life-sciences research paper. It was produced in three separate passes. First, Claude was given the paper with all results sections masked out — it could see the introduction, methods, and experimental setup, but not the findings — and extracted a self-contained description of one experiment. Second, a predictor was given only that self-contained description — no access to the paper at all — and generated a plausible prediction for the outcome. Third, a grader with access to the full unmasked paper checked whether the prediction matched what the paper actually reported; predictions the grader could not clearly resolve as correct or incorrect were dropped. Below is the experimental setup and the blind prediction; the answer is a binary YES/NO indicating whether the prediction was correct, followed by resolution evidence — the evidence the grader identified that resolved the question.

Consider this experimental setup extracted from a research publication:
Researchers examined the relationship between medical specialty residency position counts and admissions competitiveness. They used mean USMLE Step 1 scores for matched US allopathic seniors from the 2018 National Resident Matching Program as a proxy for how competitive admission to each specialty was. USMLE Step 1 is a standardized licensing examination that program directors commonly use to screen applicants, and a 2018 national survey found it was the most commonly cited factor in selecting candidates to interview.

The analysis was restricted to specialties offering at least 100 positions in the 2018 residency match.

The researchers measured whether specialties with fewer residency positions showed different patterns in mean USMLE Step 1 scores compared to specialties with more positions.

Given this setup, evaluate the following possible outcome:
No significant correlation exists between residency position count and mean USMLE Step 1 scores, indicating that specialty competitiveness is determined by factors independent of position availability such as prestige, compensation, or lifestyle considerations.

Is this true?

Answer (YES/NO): NO